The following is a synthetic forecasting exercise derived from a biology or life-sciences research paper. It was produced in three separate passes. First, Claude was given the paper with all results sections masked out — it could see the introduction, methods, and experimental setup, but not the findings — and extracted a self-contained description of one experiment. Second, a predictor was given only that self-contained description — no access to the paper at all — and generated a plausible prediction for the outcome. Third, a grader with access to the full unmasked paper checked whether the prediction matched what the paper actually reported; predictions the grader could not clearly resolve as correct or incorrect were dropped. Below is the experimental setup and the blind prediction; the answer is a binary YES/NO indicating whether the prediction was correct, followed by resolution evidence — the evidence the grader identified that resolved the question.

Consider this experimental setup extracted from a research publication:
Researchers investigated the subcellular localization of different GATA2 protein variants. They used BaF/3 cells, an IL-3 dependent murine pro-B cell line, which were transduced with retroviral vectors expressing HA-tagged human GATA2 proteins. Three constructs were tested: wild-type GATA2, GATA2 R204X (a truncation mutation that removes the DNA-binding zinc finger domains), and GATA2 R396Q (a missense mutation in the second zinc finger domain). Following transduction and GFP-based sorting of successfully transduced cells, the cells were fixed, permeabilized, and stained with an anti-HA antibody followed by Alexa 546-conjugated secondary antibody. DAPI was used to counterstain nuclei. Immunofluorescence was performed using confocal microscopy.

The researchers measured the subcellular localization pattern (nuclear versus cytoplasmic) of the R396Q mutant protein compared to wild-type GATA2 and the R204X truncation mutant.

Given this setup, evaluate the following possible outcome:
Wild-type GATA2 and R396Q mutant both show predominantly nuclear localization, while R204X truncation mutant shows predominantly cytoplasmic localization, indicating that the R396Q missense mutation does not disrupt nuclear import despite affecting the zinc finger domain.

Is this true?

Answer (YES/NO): YES